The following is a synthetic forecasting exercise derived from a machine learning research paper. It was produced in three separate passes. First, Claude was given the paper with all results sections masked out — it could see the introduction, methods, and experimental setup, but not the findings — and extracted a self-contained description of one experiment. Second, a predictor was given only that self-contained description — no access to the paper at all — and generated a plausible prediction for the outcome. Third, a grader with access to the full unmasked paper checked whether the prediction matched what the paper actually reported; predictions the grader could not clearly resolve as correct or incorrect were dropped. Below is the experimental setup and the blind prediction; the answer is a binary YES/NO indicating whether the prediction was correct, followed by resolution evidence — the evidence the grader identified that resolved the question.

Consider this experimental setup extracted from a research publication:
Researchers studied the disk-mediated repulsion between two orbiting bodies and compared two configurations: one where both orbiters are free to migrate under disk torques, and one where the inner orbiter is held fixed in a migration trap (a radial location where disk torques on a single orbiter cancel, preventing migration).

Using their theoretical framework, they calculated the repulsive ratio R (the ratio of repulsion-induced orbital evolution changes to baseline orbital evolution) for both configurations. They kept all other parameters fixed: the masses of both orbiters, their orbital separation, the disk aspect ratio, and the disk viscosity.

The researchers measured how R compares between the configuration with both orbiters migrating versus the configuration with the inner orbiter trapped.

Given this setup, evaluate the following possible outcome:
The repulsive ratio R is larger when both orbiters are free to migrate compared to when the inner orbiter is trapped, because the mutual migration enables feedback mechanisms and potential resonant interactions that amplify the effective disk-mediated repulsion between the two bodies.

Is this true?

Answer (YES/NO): YES